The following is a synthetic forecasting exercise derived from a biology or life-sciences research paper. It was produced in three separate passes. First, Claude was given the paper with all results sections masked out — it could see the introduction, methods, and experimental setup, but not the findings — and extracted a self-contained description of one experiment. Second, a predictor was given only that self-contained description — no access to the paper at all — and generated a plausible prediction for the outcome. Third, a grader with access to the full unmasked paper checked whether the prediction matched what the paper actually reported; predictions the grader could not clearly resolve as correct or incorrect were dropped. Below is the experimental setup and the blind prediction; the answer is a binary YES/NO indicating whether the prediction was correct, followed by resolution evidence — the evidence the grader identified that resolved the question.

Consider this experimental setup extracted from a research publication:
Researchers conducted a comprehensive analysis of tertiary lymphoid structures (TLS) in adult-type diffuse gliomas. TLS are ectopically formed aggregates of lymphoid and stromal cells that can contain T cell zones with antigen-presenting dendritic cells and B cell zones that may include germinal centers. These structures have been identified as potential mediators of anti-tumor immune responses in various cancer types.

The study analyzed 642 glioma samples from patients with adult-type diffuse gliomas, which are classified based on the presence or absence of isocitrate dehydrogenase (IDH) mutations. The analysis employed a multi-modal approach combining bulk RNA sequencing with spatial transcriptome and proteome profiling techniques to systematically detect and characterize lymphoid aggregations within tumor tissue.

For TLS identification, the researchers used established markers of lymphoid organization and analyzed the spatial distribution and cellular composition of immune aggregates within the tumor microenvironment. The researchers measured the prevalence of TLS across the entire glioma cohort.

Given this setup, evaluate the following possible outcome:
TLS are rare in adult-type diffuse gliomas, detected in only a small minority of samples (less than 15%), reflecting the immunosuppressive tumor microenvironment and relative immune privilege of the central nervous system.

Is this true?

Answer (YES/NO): NO